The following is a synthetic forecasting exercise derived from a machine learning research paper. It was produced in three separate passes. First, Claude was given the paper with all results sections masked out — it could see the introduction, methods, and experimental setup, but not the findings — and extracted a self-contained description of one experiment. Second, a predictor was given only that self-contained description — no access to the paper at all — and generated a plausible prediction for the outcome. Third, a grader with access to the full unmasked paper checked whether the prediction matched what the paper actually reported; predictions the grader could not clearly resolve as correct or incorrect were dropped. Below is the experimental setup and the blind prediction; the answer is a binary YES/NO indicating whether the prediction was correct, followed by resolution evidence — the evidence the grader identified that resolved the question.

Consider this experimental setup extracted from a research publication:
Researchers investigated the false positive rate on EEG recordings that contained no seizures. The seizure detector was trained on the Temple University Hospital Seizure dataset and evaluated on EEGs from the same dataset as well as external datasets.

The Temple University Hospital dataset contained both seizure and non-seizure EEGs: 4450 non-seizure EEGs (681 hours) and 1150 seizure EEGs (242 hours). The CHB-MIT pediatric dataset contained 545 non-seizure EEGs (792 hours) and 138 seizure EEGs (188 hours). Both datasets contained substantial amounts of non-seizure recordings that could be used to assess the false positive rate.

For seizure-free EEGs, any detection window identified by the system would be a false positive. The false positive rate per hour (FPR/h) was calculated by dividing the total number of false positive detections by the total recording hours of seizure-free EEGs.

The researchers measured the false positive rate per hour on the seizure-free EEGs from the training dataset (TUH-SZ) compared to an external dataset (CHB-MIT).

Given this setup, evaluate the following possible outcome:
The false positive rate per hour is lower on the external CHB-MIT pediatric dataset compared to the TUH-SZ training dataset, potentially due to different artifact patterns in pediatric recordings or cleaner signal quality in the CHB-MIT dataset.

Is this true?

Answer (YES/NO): NO